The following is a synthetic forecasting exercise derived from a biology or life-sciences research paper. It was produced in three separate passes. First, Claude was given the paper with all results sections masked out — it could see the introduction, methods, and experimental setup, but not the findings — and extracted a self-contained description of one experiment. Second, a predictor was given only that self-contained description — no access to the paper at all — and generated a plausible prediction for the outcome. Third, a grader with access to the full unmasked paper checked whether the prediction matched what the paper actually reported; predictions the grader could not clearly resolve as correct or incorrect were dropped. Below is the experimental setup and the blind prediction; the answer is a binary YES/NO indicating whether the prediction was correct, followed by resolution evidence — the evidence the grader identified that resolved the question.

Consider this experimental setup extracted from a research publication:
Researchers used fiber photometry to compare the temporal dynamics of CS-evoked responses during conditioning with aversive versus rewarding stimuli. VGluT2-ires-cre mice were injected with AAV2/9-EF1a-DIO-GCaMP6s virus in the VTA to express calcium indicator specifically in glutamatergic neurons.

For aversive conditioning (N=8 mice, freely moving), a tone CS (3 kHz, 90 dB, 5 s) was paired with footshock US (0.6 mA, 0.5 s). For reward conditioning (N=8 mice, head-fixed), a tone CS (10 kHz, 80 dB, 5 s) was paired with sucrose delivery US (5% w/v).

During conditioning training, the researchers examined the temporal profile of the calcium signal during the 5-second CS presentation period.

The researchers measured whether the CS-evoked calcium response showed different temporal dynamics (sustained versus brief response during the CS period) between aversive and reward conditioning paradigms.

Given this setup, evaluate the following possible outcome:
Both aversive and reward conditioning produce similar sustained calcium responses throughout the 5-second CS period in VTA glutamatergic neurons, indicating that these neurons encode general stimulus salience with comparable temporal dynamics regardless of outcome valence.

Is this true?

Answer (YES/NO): NO